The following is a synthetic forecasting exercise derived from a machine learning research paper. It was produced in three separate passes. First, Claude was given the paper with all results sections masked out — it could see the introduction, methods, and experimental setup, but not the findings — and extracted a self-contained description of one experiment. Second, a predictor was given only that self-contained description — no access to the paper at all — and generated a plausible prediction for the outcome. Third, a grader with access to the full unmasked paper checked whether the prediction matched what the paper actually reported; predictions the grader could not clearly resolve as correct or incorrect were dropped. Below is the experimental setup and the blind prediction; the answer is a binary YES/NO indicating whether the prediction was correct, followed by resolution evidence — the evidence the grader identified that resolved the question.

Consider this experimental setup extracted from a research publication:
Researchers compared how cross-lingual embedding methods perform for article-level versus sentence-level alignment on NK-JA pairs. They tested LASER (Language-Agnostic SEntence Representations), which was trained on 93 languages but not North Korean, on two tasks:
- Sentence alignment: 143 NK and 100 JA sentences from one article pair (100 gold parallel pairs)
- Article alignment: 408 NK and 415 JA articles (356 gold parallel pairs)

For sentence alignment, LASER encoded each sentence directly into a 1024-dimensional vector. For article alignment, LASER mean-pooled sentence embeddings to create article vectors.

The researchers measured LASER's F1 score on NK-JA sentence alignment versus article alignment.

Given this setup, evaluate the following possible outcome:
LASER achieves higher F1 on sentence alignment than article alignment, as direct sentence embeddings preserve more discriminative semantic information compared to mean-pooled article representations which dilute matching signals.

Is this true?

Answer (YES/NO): YES